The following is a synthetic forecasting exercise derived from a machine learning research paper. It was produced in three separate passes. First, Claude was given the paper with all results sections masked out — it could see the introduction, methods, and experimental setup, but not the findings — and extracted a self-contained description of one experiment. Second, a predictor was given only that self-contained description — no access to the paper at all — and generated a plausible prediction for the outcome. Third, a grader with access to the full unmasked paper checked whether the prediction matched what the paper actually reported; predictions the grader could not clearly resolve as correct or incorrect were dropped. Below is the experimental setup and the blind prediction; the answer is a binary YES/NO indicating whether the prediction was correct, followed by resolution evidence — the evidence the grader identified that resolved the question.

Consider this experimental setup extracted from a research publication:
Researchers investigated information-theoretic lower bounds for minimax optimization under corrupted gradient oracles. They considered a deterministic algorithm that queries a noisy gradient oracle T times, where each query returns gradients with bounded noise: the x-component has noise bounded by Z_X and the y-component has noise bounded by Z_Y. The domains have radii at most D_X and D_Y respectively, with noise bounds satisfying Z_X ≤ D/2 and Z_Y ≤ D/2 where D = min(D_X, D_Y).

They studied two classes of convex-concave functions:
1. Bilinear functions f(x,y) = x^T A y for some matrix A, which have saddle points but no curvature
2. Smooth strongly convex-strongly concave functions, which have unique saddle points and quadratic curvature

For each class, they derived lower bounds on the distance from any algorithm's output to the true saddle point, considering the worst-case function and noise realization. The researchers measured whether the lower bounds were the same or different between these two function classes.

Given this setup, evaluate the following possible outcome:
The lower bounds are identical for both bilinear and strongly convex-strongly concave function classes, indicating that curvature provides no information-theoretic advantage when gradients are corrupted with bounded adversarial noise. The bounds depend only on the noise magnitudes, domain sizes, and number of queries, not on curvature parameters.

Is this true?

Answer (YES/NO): YES